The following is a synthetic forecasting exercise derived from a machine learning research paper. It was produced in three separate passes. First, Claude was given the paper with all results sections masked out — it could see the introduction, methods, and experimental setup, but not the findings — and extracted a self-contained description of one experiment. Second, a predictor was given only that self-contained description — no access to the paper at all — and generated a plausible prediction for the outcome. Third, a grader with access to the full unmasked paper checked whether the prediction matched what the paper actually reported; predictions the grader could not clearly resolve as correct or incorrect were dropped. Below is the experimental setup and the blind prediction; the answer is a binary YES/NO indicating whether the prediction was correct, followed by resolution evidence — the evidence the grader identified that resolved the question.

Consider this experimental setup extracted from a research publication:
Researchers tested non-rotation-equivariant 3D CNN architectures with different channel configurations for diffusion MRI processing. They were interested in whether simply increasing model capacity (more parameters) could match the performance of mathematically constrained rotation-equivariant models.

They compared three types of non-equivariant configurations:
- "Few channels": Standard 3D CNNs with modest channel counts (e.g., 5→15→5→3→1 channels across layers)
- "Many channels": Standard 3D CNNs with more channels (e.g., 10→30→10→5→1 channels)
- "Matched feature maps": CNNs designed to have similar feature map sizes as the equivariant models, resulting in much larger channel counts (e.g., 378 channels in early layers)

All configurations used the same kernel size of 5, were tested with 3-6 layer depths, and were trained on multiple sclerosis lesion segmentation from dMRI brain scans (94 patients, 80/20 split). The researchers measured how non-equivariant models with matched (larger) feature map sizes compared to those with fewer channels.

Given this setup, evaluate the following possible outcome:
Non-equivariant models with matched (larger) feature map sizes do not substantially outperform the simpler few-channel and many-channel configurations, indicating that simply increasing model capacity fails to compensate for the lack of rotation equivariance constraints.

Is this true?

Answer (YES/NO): YES